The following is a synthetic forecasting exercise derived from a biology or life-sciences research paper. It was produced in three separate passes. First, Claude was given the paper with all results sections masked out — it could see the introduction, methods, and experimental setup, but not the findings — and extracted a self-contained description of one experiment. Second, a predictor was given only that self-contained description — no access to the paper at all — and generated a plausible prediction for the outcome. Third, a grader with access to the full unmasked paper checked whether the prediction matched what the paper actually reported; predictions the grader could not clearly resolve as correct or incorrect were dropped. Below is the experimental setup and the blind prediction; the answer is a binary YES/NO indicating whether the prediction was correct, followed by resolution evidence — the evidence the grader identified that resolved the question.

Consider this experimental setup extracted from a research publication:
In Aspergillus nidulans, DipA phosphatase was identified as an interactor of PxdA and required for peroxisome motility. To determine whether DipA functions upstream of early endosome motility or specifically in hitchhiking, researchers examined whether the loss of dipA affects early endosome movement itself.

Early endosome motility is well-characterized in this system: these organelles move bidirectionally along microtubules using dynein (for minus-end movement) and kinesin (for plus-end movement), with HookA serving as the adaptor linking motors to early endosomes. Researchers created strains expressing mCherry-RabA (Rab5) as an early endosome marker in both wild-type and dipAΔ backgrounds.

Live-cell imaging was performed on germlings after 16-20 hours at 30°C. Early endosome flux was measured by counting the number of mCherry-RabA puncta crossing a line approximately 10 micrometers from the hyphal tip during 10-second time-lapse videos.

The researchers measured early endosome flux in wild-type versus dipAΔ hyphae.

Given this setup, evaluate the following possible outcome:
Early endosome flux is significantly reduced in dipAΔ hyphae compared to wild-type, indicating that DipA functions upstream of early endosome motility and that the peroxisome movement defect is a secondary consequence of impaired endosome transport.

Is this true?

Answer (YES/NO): NO